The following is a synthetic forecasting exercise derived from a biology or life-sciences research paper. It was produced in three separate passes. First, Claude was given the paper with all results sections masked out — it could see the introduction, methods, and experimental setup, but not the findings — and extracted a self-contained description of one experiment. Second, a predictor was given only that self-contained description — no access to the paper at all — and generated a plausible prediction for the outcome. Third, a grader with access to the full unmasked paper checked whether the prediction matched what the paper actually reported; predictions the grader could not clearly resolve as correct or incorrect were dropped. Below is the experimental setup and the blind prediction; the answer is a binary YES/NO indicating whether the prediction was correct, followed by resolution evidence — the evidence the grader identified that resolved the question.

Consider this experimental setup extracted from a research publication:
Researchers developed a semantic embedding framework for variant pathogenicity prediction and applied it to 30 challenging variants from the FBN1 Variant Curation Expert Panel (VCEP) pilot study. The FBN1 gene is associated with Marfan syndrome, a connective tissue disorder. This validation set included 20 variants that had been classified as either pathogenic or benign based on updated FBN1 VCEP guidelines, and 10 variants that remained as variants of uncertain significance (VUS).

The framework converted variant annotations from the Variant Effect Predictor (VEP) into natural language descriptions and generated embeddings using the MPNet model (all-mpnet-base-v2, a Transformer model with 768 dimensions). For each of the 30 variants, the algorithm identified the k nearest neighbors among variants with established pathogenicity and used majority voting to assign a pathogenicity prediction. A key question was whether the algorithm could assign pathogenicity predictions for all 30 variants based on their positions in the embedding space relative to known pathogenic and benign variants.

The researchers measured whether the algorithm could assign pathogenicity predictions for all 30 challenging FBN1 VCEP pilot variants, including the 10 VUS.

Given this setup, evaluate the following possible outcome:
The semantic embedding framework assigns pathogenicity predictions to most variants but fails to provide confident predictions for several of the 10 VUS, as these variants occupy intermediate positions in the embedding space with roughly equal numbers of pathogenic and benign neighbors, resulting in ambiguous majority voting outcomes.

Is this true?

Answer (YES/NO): NO